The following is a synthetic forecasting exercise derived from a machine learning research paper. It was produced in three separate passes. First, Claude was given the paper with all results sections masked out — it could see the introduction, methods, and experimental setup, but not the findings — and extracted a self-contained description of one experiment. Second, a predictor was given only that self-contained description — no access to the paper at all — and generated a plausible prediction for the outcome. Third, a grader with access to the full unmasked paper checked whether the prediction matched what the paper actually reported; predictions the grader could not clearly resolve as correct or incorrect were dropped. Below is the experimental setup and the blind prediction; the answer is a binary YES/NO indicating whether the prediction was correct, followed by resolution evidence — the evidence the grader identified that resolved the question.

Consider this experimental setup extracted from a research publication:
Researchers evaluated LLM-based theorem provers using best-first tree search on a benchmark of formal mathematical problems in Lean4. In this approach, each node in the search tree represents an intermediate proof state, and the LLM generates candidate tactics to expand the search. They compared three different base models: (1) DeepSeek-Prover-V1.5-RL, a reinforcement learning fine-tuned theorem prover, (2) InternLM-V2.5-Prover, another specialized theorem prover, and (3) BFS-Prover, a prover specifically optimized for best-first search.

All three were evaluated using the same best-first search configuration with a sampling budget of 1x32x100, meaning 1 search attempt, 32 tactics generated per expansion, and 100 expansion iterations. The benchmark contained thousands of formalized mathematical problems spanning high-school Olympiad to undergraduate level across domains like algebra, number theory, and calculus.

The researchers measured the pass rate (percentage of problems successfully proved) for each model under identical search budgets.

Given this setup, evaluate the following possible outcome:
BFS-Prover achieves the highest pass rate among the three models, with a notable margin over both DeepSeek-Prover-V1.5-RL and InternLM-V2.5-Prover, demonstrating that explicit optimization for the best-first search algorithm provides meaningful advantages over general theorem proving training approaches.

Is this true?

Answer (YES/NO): YES